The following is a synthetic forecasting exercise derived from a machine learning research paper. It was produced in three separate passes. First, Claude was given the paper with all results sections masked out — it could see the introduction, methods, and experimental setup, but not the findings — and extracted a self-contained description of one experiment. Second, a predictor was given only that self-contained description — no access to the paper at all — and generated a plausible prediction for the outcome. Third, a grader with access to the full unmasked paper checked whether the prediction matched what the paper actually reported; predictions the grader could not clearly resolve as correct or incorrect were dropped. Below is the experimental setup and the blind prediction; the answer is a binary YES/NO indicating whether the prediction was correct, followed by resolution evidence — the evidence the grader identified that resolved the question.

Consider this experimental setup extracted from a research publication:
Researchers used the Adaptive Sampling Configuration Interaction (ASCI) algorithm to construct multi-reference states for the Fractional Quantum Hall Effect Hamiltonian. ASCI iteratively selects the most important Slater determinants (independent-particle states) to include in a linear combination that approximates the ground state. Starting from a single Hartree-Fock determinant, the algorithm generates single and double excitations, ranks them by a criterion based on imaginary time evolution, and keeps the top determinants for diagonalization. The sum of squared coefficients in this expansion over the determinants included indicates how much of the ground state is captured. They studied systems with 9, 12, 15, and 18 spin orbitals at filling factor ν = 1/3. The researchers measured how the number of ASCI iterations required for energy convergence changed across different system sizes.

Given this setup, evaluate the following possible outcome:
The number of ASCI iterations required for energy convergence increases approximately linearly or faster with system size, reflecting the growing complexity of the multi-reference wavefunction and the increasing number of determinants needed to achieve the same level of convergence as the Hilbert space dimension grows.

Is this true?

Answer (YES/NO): NO